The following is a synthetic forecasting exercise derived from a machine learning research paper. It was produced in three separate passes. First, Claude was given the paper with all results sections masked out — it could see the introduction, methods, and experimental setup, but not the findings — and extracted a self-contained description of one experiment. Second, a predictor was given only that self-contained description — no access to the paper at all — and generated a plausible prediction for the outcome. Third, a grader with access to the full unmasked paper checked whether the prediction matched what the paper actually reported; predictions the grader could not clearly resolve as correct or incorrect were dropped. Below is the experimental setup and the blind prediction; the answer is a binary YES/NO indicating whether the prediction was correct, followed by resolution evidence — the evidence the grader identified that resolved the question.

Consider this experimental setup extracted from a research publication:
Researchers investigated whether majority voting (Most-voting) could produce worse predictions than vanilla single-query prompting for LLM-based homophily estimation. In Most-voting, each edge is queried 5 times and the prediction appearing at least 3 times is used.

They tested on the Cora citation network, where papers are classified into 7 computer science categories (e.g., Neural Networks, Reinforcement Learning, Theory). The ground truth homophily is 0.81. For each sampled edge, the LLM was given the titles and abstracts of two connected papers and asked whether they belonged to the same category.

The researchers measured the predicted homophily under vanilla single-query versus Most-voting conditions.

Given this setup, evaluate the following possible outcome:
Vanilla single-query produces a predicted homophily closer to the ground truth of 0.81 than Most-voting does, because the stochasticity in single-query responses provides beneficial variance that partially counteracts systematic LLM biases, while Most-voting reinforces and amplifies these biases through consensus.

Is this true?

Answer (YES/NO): YES